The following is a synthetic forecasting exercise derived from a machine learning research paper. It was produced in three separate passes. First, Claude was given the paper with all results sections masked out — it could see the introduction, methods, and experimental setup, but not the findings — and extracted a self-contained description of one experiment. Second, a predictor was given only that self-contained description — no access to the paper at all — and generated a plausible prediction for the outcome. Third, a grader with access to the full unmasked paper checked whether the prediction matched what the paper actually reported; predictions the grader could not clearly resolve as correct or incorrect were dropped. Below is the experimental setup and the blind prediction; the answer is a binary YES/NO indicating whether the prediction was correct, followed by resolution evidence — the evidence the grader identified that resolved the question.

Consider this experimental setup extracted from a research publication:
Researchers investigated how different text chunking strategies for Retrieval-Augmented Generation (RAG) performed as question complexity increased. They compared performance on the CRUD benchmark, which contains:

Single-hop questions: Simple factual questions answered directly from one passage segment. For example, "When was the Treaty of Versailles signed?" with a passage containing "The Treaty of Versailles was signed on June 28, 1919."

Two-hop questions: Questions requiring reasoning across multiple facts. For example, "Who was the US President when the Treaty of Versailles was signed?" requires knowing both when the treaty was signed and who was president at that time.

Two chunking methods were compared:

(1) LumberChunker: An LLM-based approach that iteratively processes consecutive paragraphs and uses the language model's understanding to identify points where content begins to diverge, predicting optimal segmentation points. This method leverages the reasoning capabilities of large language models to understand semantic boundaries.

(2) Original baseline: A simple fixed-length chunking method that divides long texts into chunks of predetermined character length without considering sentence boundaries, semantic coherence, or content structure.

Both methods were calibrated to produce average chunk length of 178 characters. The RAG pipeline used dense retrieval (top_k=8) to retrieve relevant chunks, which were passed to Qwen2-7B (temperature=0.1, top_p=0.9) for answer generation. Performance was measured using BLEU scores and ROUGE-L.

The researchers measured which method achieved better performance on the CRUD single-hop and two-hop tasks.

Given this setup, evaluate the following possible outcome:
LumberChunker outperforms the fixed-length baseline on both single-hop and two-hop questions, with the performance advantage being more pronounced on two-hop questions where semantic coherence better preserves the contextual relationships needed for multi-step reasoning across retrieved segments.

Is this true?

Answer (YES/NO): NO